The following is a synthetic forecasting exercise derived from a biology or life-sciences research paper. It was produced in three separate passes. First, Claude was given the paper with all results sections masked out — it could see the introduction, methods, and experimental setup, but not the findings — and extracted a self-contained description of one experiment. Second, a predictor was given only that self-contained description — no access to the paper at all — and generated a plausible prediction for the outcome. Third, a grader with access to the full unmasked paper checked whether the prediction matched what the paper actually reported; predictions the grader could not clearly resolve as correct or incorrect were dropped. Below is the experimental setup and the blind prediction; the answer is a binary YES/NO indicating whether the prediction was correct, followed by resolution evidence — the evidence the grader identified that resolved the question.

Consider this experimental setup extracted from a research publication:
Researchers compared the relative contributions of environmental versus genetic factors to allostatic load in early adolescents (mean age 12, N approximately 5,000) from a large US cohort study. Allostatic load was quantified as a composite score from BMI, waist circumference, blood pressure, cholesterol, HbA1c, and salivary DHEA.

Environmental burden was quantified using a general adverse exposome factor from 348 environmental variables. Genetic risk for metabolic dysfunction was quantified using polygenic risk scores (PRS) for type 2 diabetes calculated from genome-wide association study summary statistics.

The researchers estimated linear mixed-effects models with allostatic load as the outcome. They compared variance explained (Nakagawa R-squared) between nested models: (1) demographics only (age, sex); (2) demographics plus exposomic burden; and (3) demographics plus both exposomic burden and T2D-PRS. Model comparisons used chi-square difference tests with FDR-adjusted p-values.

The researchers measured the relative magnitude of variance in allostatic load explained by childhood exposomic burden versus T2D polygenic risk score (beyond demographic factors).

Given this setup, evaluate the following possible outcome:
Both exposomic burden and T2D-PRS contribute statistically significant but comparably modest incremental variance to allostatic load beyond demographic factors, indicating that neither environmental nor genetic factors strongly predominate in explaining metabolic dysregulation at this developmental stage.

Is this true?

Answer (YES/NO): NO